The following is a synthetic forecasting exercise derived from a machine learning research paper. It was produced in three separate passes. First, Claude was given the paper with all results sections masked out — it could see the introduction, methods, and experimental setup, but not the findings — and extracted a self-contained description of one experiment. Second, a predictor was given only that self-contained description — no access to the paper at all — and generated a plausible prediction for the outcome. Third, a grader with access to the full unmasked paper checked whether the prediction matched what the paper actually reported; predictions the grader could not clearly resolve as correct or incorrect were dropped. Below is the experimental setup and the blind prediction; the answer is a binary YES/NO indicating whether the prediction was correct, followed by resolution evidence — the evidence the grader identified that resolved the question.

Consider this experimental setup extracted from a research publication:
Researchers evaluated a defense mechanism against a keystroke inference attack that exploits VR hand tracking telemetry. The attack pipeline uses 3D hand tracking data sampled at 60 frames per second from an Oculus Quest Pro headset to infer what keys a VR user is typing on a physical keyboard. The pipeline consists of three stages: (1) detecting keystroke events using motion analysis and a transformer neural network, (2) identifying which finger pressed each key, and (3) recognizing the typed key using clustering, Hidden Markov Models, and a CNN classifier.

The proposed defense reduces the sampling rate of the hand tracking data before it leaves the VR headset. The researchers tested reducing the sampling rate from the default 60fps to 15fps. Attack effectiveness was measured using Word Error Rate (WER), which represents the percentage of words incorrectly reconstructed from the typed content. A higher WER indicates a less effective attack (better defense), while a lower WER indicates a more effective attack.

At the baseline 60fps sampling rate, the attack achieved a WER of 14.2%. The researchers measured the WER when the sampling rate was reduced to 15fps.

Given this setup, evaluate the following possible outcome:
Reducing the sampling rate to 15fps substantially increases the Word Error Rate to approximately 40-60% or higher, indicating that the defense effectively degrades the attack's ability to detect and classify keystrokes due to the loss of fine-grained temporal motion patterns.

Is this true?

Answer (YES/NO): NO